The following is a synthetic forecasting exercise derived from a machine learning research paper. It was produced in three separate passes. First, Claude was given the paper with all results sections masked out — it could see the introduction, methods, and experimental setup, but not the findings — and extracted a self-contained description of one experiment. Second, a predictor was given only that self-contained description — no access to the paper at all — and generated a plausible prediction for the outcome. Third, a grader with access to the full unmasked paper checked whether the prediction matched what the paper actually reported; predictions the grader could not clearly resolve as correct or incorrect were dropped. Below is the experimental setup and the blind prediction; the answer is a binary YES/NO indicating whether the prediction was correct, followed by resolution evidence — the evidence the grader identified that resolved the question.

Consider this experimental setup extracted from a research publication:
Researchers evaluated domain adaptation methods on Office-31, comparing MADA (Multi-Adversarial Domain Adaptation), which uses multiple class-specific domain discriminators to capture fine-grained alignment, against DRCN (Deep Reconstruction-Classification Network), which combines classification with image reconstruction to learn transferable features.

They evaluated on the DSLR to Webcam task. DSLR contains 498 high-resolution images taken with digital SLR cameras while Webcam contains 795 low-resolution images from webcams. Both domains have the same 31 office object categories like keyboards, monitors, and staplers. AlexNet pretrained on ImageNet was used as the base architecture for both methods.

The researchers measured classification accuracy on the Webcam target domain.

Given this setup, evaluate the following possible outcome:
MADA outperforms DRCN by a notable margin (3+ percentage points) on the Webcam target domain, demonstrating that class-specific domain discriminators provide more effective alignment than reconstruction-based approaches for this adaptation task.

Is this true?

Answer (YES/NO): YES